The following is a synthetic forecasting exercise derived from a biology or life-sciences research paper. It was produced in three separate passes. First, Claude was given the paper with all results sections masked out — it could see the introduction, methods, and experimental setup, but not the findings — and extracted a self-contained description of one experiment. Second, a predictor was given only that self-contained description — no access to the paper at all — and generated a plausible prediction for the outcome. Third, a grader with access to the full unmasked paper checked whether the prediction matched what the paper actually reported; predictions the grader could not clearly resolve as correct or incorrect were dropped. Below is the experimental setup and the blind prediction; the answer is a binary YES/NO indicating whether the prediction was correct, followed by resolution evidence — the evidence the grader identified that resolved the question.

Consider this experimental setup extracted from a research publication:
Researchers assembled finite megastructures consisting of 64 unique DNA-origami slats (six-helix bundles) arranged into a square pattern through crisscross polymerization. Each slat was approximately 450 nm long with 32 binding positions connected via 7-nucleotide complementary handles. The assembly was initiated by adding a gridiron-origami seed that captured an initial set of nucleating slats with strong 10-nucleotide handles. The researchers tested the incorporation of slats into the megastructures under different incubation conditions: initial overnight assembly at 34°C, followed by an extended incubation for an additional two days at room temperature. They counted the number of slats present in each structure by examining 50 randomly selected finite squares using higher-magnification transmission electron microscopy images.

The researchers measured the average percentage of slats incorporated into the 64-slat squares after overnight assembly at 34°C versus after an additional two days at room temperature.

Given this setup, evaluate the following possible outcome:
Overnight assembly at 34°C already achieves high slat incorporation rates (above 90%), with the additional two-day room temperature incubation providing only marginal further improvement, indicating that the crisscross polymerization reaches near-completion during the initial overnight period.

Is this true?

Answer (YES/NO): NO